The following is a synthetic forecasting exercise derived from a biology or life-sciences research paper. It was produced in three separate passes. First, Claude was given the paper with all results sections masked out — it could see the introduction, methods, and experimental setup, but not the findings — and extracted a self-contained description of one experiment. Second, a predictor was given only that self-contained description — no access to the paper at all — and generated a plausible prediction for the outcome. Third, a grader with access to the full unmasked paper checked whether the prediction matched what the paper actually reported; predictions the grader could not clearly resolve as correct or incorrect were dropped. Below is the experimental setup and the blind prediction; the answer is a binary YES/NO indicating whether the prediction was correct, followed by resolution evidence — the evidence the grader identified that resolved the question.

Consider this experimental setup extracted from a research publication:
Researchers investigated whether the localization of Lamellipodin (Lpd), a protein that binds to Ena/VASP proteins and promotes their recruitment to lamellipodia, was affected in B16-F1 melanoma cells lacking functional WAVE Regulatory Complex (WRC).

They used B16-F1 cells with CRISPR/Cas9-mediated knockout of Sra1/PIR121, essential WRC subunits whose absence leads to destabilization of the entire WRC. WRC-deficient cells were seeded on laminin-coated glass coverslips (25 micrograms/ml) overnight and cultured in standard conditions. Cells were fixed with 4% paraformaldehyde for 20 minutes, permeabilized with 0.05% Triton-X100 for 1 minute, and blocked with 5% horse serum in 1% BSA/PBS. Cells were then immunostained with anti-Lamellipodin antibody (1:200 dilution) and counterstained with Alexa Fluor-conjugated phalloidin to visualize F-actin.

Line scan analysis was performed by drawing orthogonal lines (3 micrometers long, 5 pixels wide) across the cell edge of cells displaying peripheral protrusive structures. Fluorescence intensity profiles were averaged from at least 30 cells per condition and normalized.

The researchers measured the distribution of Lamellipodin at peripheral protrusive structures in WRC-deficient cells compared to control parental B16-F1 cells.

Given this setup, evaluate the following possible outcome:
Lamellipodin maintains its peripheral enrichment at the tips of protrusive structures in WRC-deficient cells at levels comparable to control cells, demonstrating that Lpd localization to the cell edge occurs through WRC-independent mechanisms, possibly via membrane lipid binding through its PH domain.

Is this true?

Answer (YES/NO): YES